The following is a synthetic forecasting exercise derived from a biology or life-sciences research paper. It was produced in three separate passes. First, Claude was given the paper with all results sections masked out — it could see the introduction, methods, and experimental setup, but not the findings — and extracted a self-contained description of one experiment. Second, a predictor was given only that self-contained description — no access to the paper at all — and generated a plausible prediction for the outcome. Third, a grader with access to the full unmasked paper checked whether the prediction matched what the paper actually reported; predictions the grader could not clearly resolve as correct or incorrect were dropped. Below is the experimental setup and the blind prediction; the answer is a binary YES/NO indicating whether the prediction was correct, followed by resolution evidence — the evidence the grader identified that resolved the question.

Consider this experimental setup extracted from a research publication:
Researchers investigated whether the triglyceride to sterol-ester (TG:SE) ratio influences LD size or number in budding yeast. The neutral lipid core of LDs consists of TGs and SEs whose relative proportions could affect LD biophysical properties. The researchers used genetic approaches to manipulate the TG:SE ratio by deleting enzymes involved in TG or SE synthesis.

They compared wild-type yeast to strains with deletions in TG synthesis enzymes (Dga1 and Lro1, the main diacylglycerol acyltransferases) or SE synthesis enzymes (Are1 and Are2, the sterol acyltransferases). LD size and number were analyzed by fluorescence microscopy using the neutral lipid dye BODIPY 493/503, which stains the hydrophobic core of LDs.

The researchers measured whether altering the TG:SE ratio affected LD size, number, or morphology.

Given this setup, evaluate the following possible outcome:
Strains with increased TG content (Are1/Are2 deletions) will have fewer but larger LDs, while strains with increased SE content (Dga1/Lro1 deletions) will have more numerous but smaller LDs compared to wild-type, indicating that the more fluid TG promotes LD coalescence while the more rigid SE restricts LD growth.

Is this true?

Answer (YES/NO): NO